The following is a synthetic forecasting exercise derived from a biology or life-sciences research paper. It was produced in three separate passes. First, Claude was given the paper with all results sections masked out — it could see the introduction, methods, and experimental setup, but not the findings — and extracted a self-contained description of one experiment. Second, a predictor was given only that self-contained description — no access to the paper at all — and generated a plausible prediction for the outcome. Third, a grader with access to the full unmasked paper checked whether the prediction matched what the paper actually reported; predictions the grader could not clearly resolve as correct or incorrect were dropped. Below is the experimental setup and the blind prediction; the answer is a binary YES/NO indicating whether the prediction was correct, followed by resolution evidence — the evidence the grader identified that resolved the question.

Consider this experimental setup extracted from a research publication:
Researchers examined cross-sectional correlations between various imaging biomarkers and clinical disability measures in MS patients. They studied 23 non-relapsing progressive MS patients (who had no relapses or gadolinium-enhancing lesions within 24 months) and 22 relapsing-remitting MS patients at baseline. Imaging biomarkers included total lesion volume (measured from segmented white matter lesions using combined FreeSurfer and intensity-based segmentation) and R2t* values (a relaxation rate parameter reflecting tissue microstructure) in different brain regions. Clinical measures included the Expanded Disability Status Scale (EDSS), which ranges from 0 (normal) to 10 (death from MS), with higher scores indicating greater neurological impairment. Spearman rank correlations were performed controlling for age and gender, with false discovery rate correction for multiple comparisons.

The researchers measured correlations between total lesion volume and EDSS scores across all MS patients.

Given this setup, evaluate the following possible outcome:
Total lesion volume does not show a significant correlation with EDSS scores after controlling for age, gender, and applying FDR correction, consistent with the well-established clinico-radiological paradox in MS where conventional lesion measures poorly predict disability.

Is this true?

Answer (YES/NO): YES